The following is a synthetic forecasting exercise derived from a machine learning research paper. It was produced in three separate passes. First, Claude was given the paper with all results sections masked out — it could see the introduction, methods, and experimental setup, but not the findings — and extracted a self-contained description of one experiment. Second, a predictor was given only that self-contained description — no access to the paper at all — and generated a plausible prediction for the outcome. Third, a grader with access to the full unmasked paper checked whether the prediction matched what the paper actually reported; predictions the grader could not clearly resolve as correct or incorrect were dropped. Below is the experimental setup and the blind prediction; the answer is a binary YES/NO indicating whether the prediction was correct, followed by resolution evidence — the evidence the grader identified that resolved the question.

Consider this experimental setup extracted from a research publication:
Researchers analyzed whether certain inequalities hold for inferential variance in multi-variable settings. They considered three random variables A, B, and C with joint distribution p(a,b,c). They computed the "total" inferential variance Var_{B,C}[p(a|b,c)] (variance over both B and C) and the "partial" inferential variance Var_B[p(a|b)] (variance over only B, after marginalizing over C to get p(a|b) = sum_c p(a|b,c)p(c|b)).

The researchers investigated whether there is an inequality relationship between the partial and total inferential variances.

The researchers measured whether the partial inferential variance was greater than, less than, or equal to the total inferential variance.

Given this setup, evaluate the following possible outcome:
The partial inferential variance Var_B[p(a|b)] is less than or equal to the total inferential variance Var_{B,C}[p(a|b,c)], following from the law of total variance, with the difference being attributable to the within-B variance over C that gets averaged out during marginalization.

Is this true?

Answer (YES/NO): YES